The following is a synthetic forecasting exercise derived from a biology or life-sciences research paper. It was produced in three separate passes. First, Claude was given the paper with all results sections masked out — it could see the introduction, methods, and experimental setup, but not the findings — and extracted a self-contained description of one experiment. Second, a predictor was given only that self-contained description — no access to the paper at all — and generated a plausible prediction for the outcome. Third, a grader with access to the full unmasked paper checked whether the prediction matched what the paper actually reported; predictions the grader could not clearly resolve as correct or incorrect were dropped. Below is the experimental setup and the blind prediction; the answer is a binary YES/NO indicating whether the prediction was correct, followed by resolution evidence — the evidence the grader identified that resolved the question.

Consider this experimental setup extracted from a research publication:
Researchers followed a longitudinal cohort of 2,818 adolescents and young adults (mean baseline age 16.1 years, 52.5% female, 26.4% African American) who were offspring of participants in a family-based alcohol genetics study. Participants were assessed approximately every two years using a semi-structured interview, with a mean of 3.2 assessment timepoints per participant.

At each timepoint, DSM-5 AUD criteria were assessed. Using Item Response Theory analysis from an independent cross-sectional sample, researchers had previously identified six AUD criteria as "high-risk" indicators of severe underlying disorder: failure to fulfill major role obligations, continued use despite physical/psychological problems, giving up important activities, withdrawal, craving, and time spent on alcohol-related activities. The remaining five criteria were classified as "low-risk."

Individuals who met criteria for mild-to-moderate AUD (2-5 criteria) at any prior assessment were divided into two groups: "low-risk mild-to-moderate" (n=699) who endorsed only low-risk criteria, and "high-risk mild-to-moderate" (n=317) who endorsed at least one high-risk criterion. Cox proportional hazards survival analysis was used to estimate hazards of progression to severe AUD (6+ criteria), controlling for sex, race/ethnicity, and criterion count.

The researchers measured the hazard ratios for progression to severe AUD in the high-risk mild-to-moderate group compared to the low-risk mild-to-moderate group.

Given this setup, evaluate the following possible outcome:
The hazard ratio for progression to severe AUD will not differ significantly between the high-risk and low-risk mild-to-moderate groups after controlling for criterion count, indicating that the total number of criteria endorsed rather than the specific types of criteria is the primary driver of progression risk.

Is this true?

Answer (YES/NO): NO